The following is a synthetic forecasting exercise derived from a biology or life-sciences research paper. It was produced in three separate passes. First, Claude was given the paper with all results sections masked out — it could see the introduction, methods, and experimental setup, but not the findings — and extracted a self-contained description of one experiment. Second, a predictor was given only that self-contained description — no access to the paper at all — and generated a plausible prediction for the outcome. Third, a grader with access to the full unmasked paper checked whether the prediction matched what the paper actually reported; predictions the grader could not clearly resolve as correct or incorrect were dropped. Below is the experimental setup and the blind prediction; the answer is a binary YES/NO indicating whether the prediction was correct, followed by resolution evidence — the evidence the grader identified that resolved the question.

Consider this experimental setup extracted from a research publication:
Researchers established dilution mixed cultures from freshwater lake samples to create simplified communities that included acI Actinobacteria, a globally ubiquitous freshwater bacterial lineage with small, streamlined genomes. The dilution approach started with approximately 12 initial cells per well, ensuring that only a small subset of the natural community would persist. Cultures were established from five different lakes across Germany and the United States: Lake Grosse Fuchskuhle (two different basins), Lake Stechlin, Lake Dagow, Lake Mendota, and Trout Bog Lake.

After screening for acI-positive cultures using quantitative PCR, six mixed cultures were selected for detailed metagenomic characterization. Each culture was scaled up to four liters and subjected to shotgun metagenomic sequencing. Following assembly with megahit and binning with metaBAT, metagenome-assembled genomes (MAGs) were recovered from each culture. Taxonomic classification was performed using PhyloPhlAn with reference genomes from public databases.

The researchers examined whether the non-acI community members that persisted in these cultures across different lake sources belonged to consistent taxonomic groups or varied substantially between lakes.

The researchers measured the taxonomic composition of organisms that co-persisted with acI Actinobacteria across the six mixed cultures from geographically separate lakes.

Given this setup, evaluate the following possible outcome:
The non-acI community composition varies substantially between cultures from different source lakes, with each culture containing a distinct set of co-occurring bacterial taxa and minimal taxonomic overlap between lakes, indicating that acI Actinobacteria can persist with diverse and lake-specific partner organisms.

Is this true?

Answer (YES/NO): YES